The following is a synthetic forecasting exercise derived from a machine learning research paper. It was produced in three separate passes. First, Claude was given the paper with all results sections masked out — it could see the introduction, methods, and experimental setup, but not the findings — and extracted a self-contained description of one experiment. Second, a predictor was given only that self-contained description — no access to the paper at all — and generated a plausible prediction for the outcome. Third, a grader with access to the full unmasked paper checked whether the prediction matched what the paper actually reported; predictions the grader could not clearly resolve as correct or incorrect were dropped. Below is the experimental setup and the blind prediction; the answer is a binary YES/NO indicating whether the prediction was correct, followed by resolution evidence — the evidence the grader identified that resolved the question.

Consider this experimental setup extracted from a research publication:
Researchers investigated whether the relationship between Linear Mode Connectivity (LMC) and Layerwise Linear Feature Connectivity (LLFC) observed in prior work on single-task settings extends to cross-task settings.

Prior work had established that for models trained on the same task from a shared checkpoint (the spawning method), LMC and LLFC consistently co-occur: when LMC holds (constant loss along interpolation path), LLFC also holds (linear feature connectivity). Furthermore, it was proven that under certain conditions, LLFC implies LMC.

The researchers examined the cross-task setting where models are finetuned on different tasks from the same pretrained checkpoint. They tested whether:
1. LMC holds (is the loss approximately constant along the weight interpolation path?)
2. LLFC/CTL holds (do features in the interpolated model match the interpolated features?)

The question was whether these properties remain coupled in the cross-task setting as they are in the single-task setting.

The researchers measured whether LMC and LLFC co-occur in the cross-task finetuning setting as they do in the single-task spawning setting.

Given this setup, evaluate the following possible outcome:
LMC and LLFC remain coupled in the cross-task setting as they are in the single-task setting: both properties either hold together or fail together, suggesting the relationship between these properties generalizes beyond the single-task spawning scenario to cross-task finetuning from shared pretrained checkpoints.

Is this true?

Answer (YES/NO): NO